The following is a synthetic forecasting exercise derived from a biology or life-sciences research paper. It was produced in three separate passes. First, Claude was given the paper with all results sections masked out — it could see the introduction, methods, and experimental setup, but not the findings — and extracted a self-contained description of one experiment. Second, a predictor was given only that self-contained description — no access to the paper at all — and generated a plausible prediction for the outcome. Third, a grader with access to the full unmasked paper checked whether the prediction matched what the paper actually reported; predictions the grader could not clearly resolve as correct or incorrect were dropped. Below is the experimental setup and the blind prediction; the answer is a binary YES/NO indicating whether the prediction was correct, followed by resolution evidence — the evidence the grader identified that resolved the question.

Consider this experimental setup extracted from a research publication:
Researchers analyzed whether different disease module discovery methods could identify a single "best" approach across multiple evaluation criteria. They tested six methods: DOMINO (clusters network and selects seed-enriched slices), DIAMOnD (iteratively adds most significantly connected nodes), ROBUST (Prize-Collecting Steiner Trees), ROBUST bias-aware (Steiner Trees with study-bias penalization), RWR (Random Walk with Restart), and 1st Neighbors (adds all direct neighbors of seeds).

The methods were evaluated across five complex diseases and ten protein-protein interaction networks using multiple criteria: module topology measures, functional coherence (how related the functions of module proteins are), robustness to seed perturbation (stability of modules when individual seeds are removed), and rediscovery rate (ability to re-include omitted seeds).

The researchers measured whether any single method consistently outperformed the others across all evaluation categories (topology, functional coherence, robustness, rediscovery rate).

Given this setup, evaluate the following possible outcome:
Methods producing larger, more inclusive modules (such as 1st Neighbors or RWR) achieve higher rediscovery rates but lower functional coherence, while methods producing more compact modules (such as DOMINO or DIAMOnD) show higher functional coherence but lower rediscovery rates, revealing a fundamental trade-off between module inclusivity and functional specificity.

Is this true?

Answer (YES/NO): NO